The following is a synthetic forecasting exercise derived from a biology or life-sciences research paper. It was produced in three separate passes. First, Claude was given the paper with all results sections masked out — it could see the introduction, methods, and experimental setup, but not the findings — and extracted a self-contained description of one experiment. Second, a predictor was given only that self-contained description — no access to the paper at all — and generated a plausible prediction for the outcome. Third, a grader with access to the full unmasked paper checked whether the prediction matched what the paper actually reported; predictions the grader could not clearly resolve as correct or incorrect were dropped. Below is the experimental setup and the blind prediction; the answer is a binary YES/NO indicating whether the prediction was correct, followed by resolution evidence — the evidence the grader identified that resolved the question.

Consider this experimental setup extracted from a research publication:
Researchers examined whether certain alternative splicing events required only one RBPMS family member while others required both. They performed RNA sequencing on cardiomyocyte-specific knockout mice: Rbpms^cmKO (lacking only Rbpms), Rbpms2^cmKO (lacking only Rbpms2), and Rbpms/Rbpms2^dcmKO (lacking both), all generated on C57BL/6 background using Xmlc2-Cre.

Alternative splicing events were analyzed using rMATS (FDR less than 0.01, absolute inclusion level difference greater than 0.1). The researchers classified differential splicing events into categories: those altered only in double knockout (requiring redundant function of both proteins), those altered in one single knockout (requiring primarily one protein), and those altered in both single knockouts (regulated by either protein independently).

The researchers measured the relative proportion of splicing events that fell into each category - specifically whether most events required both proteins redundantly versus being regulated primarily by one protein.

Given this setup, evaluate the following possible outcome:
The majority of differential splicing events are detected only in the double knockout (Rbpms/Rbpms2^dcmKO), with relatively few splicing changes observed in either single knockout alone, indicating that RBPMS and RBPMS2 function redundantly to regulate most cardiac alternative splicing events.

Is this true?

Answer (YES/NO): NO